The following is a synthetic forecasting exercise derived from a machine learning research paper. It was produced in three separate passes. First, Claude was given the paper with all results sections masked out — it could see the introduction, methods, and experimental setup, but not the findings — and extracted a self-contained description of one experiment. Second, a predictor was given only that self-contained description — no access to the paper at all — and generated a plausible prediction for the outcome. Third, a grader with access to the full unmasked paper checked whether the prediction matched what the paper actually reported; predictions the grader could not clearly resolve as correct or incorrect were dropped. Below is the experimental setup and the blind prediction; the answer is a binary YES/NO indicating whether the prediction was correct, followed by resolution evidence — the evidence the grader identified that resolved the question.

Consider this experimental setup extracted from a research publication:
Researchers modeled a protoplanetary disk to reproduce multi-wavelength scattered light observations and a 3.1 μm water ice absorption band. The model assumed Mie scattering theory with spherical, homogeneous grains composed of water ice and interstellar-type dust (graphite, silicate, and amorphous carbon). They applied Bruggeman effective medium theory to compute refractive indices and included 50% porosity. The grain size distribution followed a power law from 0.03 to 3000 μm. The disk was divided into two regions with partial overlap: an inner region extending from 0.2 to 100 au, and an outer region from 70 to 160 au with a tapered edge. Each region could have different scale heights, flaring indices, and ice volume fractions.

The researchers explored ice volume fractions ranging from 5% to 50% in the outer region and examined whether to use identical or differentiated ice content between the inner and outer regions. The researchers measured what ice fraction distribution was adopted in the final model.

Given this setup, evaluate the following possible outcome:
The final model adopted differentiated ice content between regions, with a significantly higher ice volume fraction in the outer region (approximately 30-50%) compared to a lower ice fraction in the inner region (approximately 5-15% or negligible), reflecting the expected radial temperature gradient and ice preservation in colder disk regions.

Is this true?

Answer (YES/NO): NO